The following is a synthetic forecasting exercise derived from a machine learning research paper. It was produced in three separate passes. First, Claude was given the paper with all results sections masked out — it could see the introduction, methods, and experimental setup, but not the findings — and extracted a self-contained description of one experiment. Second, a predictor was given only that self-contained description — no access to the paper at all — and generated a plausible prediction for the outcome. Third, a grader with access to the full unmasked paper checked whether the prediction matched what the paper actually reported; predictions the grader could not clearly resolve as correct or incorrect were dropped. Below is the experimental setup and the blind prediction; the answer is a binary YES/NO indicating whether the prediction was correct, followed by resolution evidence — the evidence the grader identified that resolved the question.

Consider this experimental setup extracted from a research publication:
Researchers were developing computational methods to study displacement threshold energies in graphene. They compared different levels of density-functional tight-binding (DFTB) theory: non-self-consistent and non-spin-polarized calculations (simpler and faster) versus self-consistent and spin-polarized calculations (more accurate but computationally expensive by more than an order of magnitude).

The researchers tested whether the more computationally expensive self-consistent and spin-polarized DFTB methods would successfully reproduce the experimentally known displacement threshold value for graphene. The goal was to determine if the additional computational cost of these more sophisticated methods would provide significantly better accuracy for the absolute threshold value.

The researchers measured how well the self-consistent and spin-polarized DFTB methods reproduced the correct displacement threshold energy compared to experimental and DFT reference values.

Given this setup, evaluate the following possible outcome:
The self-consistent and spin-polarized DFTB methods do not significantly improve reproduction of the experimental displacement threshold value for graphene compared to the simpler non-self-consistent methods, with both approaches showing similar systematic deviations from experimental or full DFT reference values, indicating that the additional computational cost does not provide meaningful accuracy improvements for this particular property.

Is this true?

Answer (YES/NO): YES